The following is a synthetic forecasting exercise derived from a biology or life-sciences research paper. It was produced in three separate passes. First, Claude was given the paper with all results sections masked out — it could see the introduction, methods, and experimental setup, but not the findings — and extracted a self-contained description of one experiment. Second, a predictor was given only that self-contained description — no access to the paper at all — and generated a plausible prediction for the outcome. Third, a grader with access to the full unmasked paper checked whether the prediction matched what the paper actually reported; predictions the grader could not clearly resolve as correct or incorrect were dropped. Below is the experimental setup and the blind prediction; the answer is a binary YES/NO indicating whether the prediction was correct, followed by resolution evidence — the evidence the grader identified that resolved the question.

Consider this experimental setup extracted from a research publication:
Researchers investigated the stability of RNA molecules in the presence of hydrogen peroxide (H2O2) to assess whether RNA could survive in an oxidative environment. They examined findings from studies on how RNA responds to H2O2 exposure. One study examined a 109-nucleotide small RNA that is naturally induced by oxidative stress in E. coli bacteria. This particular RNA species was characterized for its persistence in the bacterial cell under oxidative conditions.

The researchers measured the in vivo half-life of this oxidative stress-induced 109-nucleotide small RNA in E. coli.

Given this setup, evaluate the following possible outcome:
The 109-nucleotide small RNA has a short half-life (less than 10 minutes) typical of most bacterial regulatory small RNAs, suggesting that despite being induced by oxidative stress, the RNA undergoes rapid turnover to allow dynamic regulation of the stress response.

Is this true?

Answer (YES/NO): NO